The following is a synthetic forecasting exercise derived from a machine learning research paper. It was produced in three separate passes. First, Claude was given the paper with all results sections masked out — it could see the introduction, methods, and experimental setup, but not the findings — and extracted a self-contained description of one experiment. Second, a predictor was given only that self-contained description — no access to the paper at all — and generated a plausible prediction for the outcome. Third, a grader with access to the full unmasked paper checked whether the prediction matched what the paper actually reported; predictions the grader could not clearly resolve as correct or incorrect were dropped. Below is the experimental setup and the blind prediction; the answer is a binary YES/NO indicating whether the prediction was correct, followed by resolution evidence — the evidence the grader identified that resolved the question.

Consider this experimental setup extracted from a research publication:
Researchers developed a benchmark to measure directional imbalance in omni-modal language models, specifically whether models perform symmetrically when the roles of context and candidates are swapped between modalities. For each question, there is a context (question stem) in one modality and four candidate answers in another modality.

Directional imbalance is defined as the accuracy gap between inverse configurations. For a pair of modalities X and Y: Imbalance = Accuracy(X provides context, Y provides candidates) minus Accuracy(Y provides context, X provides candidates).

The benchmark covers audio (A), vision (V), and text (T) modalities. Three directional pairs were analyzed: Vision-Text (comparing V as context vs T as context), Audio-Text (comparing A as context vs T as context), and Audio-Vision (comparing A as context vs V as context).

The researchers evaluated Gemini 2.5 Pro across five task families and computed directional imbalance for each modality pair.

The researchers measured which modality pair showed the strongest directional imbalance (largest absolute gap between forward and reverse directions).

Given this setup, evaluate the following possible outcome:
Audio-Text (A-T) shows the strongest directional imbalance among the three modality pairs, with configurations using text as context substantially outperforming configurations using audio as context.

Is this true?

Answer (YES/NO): NO